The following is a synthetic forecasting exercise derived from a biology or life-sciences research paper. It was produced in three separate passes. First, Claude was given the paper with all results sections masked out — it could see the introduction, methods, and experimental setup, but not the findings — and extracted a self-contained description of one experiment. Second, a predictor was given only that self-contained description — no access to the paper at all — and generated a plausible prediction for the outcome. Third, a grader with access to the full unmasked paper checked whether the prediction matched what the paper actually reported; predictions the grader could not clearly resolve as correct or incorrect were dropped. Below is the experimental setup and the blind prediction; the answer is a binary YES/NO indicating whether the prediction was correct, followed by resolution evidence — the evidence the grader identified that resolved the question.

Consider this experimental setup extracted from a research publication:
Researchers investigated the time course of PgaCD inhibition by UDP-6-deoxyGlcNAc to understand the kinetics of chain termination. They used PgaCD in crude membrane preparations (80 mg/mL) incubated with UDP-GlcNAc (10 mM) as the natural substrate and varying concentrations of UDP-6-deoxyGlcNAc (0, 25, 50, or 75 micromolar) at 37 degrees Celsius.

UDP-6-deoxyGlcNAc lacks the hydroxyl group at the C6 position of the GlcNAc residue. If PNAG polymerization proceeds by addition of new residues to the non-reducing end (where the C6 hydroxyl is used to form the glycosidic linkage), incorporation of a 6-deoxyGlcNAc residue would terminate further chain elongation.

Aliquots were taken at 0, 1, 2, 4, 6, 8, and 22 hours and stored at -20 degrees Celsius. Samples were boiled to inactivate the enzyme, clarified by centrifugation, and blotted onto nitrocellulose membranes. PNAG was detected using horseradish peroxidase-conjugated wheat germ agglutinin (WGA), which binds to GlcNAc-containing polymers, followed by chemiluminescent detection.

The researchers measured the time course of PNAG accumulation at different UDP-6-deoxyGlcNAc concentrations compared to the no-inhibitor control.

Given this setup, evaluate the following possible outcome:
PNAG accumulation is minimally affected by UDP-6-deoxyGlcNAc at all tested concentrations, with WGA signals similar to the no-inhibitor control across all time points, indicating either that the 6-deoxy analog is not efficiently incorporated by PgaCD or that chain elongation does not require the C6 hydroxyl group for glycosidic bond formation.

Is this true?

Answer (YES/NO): NO